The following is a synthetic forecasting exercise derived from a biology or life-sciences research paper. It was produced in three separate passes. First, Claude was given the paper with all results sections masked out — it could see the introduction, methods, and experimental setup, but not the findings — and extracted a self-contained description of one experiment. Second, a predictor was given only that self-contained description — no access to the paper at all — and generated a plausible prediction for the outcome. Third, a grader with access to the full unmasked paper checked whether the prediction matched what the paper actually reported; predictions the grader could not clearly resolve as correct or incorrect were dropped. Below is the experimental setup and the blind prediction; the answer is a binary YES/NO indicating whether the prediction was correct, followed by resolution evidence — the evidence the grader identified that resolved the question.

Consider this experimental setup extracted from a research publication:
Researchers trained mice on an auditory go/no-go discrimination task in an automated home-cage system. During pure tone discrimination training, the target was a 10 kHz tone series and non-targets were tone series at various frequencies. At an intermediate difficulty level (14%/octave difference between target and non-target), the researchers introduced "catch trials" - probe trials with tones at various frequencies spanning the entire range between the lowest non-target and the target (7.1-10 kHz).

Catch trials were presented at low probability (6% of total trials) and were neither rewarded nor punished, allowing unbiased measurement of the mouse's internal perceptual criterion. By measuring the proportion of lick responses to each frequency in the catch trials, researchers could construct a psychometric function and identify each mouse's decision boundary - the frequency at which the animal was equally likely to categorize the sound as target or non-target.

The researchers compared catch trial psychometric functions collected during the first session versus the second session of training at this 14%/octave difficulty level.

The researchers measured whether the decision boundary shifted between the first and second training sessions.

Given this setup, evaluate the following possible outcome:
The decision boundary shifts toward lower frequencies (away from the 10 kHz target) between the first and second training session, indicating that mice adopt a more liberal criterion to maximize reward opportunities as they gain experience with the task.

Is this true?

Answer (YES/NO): NO